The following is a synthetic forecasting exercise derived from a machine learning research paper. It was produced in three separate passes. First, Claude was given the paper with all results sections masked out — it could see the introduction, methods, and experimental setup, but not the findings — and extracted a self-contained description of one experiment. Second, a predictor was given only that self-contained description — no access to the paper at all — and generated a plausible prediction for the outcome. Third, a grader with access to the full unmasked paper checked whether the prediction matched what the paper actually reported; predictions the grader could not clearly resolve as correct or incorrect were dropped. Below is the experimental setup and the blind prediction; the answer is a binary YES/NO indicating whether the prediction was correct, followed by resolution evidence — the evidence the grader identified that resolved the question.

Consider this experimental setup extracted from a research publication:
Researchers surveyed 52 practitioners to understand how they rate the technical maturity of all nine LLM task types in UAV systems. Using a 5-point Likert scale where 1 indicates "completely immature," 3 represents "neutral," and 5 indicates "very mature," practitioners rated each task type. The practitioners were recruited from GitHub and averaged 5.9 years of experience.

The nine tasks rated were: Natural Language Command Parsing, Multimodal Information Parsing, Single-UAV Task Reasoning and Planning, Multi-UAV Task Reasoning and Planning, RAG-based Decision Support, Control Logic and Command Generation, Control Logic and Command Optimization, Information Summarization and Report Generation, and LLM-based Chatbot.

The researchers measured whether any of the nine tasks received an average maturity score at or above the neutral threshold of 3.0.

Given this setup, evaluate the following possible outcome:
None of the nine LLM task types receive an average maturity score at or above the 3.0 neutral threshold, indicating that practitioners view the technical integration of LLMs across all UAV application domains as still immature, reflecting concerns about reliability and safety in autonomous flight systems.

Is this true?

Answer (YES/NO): YES